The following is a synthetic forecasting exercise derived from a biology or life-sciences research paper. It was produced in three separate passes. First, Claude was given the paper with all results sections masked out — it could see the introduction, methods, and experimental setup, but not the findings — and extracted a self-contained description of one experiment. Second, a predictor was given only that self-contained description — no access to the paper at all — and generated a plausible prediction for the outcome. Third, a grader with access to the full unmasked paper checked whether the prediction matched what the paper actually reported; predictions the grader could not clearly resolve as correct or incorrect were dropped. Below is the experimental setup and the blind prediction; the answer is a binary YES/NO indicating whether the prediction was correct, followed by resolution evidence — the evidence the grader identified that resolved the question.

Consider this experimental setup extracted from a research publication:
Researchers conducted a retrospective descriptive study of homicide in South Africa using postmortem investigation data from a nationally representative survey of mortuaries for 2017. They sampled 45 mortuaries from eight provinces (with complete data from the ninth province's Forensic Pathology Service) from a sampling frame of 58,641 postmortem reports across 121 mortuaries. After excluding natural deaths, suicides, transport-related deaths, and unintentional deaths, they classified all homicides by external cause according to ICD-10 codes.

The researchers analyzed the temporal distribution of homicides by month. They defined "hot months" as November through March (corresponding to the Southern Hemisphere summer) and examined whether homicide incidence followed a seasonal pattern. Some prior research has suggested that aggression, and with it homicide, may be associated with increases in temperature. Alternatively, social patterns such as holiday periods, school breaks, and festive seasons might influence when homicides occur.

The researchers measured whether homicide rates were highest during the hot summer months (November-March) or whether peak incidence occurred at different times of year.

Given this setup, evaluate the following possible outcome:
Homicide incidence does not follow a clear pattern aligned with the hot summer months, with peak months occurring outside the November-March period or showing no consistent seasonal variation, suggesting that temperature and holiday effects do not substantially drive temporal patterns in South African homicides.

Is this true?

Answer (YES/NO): NO